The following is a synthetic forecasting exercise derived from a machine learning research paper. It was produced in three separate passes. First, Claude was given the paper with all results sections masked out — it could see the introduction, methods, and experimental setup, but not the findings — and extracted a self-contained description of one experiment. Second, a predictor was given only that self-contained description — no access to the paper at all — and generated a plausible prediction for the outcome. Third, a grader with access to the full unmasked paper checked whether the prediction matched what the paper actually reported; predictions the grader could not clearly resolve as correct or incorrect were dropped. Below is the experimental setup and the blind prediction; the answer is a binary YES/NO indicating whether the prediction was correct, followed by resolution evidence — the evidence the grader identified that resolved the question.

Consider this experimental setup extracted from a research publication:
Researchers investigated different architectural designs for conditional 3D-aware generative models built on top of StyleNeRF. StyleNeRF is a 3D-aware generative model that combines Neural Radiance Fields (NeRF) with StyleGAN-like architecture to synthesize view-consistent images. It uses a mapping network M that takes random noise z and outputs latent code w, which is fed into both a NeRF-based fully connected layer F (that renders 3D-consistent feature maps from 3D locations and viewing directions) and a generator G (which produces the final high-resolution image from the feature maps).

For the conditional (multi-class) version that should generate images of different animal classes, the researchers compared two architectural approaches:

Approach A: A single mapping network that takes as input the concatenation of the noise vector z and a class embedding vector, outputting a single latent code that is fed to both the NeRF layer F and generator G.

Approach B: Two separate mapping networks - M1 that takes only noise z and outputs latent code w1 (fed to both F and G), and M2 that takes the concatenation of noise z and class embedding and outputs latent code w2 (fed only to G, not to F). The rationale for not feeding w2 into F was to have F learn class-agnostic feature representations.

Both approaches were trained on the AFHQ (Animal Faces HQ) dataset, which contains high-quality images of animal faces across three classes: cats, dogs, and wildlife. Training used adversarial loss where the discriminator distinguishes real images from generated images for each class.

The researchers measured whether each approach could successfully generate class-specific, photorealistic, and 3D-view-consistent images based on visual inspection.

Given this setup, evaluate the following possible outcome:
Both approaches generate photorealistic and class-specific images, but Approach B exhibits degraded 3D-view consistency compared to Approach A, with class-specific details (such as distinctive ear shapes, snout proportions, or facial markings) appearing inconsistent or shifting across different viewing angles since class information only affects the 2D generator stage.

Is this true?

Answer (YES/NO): NO